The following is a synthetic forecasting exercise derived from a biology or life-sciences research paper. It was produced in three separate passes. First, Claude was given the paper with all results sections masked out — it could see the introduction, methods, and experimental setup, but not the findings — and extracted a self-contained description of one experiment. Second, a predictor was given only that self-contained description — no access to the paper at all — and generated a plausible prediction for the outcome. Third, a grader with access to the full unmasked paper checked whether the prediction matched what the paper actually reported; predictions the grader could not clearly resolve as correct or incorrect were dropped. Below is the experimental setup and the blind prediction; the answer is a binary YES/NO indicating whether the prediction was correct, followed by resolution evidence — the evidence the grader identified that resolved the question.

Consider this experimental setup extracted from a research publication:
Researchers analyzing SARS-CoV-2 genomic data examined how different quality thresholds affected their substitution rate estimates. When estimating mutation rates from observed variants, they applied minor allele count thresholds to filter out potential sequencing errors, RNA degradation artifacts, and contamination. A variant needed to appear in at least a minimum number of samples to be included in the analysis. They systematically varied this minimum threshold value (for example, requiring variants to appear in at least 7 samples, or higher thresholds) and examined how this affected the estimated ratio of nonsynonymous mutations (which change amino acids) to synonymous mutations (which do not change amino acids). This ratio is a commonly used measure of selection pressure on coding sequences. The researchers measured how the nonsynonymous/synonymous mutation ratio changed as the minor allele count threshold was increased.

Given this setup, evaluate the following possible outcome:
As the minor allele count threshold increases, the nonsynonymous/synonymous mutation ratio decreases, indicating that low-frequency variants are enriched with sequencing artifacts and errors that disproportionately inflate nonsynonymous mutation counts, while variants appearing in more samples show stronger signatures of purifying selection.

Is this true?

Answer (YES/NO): YES